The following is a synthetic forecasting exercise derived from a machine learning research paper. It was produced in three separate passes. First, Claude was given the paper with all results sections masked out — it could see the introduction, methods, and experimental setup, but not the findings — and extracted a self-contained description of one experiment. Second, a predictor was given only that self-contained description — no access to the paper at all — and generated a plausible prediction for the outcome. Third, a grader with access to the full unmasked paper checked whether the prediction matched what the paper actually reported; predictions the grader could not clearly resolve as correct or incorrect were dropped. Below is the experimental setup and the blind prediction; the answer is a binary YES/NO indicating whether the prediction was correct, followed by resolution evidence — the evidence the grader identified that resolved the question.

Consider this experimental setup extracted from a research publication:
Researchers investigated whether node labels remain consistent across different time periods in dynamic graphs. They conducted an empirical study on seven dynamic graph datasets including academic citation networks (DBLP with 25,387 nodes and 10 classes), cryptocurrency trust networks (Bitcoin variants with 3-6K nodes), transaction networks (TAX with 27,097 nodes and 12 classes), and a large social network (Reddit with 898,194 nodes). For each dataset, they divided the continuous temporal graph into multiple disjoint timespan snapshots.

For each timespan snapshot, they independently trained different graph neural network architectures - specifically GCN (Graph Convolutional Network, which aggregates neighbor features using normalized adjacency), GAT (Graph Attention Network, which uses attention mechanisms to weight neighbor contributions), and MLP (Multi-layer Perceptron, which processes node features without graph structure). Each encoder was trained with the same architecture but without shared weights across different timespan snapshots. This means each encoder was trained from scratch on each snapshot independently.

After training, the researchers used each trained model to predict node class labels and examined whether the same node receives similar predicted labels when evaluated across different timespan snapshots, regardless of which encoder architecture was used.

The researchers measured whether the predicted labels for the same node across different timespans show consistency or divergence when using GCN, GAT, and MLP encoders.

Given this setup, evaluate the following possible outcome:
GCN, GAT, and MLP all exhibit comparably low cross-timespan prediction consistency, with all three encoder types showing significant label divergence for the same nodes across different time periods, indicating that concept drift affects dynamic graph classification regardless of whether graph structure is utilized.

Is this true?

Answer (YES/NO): NO